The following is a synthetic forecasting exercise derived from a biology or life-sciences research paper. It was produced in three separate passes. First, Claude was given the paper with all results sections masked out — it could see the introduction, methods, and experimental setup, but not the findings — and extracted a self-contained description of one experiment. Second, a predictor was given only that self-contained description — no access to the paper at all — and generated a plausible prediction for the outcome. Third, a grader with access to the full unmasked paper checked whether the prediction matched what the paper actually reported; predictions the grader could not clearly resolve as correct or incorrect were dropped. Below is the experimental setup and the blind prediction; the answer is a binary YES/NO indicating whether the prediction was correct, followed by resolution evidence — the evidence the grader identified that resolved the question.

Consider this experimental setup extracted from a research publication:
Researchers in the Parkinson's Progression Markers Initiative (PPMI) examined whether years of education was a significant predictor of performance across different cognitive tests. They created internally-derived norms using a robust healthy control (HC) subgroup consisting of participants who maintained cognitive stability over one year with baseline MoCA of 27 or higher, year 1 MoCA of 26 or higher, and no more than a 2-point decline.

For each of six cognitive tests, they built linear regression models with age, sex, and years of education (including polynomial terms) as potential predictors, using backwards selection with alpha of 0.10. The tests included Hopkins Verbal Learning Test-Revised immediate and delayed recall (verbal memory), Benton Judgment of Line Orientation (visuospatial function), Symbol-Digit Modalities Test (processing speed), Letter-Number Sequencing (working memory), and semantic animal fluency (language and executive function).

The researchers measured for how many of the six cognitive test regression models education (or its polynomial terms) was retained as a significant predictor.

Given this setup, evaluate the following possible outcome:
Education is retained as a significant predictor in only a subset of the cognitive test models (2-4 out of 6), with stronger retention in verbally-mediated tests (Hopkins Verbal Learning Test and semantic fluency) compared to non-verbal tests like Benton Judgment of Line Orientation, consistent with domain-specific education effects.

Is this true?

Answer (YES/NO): NO